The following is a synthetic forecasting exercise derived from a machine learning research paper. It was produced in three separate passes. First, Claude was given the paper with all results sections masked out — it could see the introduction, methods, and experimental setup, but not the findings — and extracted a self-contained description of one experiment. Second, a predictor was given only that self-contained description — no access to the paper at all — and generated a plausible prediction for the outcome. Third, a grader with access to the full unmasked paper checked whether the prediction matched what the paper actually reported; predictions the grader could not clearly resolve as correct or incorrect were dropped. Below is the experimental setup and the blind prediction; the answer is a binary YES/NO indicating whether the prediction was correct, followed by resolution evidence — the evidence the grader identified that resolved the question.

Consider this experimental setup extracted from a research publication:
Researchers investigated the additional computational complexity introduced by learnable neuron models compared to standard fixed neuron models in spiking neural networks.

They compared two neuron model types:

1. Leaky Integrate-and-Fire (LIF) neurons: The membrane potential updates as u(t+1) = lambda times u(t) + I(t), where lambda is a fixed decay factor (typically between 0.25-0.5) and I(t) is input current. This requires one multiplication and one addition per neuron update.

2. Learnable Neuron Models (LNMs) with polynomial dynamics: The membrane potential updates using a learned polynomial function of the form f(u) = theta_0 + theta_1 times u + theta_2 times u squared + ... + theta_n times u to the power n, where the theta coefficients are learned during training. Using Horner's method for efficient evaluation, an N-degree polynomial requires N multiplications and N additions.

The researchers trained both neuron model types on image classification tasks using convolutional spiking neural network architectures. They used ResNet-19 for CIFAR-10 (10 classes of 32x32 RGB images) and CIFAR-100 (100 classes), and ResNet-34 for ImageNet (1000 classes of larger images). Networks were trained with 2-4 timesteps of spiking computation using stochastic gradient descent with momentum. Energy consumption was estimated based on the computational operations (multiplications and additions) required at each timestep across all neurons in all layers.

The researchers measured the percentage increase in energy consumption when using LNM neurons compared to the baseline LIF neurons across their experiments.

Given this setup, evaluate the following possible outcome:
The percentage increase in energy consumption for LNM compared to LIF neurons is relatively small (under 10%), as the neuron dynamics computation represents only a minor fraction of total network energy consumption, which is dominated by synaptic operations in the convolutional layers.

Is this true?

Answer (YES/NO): YES